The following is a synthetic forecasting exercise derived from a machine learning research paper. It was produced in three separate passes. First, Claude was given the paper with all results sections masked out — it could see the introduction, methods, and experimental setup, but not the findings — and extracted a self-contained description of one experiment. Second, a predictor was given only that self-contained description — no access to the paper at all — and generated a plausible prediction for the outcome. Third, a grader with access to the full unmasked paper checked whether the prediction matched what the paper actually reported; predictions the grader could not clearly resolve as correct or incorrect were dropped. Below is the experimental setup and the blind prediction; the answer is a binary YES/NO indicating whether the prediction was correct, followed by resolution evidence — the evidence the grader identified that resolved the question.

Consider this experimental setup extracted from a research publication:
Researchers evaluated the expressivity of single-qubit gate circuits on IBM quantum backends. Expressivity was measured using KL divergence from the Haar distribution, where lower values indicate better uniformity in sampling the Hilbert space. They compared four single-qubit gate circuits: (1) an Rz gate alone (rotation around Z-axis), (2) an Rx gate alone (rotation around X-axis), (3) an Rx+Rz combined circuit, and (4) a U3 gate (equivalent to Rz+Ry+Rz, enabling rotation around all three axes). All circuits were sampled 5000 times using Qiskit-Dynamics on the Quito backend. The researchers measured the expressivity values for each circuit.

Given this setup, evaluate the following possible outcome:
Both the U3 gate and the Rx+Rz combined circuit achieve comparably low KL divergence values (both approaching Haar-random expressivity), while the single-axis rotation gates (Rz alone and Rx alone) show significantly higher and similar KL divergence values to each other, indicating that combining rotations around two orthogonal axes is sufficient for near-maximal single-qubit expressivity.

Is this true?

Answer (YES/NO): NO